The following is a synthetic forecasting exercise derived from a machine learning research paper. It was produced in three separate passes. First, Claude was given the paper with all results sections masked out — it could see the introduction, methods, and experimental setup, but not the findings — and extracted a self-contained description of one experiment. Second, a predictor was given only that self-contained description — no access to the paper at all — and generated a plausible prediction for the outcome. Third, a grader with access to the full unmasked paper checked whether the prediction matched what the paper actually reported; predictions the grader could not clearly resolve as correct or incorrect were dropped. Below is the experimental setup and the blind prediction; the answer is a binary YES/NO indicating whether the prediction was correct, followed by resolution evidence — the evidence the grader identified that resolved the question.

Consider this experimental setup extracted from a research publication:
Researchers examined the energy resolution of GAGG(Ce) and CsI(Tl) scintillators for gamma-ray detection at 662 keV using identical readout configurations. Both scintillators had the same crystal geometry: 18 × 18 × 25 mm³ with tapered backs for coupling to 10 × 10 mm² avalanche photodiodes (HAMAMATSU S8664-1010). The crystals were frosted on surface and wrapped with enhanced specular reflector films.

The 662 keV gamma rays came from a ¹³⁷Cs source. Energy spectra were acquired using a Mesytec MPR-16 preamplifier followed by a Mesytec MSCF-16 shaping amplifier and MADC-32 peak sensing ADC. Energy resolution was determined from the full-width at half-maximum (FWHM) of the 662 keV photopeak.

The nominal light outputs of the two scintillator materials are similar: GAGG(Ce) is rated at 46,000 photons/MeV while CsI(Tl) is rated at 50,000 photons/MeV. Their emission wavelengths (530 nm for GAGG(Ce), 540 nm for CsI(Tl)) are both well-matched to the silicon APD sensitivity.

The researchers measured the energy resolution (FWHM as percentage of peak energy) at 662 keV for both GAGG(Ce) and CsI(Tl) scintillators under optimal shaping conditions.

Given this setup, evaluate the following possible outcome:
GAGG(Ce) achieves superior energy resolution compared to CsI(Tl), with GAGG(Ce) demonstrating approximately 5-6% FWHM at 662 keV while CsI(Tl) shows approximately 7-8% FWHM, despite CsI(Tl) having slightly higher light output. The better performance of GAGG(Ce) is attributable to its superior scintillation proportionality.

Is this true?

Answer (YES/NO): NO